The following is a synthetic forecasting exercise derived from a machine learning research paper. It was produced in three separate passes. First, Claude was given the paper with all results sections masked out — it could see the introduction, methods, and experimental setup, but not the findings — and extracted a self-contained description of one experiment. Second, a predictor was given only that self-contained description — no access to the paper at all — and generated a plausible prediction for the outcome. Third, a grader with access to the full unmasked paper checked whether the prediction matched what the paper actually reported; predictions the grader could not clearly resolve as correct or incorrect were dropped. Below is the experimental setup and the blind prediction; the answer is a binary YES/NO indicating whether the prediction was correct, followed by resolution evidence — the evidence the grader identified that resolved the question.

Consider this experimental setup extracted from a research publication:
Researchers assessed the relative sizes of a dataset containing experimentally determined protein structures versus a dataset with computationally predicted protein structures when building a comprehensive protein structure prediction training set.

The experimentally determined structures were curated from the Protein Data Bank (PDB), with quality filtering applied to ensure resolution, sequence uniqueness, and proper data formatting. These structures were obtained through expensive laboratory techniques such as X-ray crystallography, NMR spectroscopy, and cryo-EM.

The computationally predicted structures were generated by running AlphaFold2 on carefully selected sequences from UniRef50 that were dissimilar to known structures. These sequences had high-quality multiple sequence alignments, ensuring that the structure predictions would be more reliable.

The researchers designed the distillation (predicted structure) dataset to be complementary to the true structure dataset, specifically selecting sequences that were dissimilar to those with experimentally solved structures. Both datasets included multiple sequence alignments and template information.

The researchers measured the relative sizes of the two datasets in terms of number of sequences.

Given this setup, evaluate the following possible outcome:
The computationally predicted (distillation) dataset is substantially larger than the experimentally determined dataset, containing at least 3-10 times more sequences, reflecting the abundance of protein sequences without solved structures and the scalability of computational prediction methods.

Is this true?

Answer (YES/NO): NO